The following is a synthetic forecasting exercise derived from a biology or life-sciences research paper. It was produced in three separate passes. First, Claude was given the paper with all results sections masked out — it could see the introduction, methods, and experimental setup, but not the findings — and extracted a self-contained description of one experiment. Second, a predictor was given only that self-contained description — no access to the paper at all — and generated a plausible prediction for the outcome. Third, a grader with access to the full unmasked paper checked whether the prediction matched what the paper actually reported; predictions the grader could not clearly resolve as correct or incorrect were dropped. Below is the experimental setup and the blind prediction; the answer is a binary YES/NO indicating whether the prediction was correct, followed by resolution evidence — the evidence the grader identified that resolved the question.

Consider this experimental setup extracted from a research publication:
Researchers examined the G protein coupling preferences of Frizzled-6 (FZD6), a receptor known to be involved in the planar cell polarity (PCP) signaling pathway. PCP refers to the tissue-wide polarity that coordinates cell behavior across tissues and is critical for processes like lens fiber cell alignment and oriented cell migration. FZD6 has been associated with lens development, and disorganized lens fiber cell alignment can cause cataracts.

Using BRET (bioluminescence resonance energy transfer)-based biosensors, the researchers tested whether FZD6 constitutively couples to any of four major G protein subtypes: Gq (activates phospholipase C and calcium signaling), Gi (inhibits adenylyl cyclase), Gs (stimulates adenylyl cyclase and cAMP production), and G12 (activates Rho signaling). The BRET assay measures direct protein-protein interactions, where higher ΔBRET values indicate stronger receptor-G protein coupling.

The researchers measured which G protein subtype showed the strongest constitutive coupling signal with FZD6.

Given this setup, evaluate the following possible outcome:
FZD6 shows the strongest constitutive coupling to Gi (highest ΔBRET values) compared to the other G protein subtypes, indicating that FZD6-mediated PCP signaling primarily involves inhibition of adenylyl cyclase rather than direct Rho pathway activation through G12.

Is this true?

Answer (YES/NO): NO